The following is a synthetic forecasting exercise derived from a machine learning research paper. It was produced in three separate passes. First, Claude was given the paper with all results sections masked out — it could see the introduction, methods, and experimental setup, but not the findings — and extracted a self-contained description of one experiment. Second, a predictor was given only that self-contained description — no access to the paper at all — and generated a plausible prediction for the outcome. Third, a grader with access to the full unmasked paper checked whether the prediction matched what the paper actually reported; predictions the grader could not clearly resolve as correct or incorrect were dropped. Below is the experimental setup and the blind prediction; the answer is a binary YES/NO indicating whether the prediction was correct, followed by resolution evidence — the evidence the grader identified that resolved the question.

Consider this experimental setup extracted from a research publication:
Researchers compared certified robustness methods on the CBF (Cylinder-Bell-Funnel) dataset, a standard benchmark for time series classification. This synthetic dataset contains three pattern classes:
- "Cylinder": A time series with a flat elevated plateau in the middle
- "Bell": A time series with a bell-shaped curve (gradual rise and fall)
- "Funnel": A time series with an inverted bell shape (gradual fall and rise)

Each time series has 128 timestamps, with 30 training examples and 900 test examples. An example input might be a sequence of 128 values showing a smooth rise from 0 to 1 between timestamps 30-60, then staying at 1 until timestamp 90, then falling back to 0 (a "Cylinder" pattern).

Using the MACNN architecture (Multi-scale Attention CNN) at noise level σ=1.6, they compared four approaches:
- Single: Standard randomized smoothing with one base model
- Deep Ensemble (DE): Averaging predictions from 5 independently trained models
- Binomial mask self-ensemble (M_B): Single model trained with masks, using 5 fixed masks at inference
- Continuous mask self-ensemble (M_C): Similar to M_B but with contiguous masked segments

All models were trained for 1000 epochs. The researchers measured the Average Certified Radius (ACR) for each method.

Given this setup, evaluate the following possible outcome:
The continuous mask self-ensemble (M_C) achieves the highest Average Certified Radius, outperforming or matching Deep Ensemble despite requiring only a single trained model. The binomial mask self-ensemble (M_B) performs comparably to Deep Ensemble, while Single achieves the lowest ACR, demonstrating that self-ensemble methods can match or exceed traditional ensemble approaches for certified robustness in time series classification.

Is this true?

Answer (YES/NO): NO